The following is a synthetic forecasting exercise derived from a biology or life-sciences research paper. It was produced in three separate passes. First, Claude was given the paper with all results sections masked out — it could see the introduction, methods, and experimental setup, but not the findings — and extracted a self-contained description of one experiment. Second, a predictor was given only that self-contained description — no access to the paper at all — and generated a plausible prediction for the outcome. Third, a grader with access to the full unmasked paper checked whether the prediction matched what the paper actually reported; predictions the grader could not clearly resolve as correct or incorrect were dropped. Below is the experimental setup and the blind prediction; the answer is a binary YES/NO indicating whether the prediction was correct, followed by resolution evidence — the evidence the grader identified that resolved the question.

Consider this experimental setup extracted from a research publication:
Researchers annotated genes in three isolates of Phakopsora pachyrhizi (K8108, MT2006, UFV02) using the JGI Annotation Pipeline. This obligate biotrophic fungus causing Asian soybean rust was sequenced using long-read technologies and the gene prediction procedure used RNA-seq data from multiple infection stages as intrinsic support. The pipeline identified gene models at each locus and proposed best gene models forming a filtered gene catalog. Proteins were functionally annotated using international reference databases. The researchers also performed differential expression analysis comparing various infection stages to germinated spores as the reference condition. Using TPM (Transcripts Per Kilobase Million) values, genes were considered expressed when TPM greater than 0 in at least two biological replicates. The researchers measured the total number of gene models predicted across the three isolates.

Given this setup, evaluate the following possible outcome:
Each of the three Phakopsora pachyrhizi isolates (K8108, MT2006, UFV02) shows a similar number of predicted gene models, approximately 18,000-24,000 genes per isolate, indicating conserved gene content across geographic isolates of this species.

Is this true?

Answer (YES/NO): YES